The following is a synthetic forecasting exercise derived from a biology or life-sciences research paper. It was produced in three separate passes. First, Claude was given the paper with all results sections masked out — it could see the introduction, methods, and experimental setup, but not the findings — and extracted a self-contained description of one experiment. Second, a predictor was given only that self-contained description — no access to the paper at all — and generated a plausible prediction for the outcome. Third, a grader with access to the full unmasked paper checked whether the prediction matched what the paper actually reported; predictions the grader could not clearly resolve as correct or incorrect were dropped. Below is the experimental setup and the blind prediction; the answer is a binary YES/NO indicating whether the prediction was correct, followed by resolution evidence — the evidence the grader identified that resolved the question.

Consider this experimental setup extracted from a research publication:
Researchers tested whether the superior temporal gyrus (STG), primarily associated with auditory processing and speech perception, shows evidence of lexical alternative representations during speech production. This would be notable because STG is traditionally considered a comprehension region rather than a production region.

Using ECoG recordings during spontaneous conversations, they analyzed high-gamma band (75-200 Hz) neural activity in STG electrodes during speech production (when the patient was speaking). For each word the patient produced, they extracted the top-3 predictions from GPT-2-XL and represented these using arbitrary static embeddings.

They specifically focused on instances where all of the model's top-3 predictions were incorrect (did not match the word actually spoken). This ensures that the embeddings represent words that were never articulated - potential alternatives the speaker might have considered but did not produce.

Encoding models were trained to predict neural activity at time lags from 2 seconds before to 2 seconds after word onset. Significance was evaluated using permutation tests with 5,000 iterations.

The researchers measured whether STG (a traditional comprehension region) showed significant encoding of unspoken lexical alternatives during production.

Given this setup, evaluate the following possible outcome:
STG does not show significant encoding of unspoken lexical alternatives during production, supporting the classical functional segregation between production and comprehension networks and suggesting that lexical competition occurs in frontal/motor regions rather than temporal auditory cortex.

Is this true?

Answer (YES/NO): NO